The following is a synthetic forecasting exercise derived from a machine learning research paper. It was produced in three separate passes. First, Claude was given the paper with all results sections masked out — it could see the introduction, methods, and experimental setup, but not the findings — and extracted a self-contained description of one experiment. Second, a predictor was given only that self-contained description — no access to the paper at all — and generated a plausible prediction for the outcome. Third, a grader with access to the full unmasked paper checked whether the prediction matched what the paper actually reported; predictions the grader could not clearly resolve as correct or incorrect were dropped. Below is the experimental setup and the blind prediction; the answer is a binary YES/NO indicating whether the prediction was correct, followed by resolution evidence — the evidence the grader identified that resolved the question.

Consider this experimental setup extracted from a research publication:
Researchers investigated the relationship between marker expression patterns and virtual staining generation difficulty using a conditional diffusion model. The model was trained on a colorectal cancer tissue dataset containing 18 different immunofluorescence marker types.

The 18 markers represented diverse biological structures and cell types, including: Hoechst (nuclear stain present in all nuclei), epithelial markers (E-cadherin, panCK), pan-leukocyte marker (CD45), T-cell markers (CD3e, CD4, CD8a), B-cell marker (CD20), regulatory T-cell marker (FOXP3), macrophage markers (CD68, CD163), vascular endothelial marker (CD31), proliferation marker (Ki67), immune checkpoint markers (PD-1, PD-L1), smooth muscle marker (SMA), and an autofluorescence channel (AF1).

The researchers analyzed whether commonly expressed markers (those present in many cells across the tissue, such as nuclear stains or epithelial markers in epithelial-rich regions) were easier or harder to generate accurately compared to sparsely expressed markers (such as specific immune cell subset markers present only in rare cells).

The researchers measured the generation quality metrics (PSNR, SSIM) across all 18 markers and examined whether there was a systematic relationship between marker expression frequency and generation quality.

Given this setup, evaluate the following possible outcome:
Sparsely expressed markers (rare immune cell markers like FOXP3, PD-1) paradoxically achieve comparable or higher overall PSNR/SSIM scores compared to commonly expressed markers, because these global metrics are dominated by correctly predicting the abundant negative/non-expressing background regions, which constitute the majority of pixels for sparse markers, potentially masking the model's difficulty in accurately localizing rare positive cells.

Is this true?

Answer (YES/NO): YES